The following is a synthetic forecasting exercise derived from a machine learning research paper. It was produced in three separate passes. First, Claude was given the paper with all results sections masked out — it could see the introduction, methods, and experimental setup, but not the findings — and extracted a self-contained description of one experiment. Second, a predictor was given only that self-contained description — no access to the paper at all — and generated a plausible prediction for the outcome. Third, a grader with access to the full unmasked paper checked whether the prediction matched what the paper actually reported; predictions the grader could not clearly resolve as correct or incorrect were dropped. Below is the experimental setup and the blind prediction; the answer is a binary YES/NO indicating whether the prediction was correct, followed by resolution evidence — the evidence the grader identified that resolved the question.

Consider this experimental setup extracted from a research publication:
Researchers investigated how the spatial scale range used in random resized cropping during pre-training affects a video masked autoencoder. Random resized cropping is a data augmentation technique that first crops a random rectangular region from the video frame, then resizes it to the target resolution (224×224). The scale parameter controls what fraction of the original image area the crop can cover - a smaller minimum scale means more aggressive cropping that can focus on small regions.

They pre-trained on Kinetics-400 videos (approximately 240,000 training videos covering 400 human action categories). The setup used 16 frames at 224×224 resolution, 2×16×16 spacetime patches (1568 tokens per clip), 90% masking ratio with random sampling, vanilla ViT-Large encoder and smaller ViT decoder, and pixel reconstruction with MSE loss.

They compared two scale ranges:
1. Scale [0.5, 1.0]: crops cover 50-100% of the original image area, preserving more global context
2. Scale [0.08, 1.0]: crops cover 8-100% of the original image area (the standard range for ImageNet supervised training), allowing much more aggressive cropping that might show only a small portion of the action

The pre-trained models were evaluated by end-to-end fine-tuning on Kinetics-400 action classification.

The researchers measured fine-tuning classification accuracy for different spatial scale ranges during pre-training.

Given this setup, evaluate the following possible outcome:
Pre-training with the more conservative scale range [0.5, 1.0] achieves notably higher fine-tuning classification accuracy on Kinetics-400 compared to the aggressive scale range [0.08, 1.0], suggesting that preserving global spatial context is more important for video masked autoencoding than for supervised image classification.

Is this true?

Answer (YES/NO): YES